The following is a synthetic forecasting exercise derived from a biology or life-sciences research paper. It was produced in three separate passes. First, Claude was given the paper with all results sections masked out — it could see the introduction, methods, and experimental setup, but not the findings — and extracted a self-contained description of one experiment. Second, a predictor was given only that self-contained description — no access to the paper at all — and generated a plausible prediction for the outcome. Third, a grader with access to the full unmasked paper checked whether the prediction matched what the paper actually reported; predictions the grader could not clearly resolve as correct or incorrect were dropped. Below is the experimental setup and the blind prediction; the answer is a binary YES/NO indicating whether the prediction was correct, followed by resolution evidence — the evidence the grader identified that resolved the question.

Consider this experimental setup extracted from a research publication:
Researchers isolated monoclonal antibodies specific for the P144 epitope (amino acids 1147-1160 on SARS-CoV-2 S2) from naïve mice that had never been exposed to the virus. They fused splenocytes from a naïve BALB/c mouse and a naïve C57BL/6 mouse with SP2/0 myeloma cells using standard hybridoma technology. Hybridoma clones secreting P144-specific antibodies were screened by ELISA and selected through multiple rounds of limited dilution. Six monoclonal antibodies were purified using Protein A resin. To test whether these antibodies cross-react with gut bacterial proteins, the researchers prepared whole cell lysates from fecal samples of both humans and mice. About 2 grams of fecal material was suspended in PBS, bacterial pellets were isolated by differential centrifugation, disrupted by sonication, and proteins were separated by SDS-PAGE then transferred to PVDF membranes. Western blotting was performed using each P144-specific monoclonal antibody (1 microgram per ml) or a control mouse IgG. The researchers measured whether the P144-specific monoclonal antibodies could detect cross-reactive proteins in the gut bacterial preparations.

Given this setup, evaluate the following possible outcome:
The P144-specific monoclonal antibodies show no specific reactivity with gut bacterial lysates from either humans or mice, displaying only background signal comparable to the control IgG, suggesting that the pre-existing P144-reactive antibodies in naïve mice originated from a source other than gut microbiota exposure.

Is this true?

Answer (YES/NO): NO